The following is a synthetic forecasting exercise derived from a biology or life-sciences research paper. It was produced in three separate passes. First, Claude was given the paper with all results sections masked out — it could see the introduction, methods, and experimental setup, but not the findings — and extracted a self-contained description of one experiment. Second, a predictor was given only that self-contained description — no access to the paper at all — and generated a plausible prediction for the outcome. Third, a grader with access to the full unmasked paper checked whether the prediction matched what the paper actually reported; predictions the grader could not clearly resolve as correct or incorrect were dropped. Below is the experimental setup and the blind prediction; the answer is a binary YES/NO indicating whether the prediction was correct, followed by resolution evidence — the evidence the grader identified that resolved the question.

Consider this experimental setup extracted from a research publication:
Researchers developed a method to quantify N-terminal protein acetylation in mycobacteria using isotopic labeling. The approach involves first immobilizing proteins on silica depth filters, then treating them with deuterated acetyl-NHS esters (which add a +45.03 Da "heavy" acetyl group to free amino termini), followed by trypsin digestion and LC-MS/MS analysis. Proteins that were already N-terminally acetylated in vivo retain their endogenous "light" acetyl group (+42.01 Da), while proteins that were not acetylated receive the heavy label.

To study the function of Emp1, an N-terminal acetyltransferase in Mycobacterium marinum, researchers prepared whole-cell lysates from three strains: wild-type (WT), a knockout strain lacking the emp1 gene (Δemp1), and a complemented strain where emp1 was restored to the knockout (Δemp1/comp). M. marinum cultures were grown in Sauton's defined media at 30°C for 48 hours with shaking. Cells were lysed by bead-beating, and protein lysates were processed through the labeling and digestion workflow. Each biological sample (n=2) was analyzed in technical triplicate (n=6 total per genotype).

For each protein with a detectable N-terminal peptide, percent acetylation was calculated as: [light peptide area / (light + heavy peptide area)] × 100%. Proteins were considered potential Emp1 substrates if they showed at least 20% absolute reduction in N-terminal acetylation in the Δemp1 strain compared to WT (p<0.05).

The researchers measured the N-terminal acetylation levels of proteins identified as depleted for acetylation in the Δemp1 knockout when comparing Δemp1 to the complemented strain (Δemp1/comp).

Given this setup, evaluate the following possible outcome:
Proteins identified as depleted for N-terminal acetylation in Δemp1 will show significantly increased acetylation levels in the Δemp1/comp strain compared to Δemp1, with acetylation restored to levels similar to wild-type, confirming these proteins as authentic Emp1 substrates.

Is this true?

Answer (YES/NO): YES